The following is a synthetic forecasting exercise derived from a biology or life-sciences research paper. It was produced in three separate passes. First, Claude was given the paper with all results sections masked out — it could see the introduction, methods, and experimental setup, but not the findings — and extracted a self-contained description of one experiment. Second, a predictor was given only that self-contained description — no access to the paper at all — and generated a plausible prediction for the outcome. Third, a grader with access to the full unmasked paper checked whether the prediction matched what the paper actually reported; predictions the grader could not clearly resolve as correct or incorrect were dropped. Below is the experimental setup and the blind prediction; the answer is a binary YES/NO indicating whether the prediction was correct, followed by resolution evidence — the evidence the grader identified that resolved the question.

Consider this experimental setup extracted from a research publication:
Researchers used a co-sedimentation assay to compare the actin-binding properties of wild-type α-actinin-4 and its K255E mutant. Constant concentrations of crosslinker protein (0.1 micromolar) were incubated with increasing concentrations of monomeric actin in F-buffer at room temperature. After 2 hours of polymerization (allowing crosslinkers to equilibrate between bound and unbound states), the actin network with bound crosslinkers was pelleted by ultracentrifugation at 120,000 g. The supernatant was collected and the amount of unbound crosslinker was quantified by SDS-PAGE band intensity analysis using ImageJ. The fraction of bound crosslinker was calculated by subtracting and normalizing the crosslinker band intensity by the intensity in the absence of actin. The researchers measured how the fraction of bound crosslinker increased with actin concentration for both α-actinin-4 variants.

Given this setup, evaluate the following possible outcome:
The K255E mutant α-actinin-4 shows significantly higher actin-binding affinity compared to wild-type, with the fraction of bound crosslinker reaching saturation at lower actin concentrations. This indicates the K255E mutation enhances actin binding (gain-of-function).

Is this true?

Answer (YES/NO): YES